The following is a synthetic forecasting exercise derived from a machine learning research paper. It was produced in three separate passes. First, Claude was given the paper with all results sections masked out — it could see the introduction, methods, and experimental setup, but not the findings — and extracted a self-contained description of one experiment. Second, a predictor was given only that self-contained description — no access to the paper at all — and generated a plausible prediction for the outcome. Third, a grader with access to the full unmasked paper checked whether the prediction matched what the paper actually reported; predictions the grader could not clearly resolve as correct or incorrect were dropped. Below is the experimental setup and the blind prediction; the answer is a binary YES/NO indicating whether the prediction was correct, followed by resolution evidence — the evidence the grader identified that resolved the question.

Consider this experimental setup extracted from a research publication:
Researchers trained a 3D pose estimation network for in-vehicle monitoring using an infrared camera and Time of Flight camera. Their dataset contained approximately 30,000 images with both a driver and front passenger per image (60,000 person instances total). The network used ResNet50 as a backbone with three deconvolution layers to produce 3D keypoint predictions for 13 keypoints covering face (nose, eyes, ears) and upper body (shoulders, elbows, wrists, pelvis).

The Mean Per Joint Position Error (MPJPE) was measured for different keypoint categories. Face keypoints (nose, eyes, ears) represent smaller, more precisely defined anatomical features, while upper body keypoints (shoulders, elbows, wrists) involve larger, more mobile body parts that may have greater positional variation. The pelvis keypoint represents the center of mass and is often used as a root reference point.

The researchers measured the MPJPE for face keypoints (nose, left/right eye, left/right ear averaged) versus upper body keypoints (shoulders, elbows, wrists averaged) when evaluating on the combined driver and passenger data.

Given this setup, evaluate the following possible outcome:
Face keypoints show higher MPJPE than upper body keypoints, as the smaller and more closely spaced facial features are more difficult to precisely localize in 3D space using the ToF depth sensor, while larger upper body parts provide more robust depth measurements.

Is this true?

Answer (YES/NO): NO